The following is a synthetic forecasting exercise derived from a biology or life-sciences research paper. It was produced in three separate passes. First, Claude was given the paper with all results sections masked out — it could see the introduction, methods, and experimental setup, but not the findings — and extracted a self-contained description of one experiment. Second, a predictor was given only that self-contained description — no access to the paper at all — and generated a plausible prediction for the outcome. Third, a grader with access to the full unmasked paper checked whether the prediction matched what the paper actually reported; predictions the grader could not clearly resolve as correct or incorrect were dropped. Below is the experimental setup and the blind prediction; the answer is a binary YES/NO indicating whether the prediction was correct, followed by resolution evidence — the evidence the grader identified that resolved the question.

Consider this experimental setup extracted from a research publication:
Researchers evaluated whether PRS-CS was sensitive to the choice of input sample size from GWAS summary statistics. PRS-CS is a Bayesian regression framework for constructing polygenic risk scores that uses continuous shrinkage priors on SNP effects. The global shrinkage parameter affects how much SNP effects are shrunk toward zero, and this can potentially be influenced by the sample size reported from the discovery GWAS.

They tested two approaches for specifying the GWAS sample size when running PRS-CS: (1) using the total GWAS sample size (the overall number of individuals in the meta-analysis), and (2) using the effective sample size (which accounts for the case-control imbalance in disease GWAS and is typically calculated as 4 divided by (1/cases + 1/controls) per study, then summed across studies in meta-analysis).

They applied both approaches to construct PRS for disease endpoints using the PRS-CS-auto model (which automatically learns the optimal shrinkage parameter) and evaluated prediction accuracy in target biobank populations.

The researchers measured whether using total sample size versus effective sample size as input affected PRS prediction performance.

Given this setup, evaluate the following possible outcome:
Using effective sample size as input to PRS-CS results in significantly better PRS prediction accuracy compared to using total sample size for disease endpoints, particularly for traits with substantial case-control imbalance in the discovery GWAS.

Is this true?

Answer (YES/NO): NO